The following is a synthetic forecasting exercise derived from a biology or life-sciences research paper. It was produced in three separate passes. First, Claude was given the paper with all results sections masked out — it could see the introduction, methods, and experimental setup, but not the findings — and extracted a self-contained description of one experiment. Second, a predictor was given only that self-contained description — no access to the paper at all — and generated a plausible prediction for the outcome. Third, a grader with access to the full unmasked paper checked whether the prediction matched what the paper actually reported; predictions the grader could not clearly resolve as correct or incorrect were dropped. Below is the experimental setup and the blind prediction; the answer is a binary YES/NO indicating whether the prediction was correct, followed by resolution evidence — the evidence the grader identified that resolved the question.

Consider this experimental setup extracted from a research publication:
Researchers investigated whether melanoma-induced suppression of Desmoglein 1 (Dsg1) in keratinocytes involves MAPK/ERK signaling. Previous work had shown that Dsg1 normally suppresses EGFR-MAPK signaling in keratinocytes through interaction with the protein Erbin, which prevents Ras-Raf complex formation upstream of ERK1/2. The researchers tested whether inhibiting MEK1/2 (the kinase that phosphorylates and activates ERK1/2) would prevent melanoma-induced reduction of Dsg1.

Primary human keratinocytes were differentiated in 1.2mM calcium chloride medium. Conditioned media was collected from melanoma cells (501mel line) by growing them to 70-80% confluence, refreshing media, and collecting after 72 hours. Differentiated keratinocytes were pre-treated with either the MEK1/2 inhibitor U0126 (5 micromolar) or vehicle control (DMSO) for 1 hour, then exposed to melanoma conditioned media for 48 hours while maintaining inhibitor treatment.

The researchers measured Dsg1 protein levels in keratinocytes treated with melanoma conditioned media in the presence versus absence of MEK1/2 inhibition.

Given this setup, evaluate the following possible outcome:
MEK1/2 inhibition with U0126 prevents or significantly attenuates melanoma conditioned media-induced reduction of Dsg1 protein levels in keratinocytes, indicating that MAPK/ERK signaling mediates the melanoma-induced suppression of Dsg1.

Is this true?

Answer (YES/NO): NO